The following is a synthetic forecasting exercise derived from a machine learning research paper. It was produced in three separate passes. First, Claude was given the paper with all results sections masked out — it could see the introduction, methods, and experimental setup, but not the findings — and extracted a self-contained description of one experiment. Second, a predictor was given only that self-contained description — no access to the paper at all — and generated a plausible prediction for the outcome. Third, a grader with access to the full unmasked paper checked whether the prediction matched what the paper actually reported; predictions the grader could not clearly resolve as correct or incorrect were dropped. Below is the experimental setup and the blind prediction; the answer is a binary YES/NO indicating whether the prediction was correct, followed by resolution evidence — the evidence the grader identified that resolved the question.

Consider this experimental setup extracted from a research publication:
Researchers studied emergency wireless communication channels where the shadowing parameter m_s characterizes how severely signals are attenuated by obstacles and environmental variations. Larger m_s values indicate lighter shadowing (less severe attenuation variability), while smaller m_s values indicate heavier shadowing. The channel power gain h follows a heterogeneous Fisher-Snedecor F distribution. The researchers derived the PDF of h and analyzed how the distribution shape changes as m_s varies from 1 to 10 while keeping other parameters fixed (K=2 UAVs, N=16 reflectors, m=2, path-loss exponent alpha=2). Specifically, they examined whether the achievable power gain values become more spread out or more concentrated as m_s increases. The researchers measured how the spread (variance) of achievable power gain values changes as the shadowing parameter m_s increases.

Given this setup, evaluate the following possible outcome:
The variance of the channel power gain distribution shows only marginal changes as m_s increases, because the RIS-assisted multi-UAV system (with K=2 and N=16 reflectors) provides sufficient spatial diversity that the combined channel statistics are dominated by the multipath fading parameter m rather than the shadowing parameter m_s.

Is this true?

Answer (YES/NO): NO